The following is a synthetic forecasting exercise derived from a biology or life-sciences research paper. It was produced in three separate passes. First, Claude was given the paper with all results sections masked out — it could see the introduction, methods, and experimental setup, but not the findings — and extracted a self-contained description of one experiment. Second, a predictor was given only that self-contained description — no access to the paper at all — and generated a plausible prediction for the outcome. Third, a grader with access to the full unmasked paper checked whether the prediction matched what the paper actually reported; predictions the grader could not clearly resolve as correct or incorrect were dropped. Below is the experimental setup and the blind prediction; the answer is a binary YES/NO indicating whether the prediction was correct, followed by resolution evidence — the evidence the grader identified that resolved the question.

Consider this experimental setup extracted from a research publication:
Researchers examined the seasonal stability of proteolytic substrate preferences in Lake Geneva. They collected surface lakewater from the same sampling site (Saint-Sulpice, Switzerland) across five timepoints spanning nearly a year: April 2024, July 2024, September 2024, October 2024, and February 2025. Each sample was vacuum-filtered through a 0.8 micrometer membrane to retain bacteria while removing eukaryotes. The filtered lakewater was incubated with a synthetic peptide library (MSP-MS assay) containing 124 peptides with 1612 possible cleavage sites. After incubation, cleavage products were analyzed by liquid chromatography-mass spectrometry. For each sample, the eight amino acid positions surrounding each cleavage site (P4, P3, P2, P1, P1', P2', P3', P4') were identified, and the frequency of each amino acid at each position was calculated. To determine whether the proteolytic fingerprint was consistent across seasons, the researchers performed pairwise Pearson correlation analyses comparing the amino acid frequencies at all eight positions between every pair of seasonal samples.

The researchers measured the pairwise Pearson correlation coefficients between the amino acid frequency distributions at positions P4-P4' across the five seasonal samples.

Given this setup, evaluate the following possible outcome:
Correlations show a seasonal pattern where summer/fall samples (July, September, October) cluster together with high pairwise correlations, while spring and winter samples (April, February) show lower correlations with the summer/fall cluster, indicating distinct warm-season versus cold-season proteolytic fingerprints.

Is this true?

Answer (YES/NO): NO